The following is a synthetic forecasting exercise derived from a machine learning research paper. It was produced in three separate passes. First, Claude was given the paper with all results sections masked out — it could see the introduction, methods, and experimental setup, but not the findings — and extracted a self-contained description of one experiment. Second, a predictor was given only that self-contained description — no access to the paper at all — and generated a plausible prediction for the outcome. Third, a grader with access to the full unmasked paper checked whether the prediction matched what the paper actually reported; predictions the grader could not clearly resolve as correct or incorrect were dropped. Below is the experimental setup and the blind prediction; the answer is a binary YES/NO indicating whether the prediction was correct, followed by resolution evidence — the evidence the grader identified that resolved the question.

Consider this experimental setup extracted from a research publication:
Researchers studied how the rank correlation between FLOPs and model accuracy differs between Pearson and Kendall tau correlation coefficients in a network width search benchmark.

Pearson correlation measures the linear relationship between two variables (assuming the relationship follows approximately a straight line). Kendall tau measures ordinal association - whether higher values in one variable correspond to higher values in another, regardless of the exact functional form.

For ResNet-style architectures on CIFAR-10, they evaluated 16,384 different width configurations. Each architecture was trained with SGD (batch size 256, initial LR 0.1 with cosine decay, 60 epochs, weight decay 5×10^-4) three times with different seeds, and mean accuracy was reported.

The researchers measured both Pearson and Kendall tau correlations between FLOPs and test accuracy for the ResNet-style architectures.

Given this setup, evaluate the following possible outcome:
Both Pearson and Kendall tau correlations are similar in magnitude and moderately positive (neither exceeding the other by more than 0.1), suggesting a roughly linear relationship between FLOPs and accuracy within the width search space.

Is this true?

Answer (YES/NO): NO